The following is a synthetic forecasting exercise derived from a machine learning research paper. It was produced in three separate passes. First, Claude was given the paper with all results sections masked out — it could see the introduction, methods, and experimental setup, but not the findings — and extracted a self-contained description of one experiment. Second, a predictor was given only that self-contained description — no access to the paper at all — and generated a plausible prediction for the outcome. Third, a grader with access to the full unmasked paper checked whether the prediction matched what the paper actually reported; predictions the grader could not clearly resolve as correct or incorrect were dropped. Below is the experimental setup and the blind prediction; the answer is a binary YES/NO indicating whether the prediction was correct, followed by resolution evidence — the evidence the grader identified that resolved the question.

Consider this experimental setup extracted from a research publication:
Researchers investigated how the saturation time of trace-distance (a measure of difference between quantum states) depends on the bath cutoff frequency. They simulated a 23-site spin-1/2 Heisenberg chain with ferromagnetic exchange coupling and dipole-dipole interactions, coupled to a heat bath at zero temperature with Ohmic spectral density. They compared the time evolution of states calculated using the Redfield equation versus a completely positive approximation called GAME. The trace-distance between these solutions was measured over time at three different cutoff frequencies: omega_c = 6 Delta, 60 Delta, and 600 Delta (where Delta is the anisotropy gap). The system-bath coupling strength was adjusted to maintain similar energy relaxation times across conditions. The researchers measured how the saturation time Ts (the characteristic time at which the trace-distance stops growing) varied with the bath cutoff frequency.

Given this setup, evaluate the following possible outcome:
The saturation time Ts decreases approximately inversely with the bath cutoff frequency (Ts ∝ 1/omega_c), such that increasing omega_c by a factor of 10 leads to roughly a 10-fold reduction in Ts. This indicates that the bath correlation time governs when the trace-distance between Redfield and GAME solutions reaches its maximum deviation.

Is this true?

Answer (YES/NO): NO